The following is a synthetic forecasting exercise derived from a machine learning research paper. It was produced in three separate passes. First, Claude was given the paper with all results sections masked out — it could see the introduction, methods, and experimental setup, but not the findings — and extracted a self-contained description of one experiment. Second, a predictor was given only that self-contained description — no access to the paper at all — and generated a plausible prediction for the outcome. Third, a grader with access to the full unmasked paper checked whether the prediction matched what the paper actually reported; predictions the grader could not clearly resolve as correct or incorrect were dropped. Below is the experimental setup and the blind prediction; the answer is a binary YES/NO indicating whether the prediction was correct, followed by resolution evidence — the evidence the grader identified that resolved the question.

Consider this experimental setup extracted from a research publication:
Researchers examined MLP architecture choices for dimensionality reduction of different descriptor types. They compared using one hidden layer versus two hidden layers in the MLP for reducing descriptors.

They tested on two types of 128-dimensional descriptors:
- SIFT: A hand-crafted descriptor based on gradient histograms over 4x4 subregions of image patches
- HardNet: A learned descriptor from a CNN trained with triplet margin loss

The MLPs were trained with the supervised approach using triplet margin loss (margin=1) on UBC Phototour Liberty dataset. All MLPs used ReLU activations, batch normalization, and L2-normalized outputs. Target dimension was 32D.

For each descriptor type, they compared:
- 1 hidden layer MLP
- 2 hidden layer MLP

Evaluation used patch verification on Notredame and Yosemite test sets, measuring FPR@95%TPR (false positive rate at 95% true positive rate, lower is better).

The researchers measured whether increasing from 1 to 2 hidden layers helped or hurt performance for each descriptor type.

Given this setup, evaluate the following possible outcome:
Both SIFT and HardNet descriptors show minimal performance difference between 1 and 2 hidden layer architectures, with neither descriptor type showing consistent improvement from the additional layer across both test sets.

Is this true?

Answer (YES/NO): NO